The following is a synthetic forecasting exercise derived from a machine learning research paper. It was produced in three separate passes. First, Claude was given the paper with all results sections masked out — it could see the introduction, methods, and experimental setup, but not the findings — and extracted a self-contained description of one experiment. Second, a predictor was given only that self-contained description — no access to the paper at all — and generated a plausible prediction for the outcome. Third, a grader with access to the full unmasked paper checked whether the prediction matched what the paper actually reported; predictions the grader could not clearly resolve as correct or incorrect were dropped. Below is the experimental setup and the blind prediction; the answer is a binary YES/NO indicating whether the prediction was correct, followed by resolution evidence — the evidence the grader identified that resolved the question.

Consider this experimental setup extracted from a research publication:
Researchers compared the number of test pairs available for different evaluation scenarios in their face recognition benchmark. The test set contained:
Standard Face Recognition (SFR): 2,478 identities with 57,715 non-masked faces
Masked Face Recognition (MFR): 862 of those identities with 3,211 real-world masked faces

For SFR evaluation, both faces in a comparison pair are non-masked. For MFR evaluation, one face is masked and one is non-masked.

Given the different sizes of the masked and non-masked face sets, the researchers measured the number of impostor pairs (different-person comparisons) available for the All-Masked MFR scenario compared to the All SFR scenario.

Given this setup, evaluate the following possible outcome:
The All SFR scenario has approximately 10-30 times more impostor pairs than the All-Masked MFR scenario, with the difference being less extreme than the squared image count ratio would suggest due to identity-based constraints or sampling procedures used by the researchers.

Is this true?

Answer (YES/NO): YES